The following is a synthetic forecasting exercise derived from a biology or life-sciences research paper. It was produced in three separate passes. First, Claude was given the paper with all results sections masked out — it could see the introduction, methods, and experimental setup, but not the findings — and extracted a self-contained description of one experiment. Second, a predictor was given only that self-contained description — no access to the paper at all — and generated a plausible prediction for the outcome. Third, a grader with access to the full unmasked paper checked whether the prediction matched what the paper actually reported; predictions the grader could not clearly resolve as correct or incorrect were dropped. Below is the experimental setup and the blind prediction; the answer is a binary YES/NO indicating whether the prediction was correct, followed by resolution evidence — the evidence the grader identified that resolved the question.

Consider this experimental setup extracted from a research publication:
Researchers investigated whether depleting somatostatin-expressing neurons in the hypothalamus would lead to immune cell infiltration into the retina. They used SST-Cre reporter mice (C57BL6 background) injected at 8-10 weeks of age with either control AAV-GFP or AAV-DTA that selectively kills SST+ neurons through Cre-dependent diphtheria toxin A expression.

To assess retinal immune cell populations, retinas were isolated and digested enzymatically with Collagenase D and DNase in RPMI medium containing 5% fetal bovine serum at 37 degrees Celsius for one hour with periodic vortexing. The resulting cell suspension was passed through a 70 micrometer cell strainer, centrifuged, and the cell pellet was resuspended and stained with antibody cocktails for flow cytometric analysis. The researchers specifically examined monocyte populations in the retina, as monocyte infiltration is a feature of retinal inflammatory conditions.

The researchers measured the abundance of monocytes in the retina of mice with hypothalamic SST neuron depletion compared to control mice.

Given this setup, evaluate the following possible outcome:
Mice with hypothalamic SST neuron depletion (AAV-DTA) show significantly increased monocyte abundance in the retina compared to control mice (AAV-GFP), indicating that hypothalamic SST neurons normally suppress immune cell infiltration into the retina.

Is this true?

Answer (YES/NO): YES